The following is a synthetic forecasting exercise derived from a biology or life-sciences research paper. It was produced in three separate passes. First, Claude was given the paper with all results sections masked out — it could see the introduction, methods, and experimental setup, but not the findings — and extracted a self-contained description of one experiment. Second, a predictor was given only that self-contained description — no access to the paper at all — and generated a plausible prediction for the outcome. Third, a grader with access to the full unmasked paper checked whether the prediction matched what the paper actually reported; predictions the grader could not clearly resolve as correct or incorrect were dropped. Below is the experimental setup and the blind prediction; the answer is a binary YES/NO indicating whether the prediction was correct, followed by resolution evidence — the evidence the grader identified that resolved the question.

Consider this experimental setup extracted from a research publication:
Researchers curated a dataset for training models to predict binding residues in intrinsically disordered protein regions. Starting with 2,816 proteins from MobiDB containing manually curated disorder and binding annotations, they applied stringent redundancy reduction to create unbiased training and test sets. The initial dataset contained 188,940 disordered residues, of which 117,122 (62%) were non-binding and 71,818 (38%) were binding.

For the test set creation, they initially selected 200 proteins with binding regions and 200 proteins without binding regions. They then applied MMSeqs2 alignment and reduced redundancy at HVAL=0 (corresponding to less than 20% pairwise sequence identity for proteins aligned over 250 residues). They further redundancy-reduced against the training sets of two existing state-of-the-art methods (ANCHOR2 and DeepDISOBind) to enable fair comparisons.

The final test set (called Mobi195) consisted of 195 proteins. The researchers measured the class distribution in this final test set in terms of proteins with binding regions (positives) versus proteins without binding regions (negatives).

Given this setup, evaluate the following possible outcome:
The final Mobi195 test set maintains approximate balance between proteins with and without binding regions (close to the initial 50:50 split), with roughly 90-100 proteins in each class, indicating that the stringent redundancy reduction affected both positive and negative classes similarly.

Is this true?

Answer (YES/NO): NO